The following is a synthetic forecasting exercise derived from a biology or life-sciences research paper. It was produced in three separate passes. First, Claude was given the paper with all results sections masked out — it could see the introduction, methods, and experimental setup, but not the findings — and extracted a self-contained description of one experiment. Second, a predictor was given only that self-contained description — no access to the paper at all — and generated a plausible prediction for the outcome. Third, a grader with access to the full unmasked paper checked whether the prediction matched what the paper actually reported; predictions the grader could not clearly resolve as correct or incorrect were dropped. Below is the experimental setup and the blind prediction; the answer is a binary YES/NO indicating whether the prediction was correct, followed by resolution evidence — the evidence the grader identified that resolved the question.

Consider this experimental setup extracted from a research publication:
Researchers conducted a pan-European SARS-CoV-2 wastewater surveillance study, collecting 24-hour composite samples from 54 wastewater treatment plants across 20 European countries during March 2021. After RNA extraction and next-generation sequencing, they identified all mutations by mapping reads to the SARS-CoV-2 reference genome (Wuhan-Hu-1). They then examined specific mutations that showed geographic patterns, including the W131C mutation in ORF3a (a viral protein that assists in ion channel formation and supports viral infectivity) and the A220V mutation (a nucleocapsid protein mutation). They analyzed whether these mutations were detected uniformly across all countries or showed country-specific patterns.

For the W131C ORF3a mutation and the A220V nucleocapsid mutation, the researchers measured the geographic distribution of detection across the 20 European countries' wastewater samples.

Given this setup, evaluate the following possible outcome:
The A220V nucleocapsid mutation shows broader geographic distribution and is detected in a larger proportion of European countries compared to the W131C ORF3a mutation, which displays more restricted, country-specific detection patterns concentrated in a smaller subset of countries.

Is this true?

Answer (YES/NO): NO